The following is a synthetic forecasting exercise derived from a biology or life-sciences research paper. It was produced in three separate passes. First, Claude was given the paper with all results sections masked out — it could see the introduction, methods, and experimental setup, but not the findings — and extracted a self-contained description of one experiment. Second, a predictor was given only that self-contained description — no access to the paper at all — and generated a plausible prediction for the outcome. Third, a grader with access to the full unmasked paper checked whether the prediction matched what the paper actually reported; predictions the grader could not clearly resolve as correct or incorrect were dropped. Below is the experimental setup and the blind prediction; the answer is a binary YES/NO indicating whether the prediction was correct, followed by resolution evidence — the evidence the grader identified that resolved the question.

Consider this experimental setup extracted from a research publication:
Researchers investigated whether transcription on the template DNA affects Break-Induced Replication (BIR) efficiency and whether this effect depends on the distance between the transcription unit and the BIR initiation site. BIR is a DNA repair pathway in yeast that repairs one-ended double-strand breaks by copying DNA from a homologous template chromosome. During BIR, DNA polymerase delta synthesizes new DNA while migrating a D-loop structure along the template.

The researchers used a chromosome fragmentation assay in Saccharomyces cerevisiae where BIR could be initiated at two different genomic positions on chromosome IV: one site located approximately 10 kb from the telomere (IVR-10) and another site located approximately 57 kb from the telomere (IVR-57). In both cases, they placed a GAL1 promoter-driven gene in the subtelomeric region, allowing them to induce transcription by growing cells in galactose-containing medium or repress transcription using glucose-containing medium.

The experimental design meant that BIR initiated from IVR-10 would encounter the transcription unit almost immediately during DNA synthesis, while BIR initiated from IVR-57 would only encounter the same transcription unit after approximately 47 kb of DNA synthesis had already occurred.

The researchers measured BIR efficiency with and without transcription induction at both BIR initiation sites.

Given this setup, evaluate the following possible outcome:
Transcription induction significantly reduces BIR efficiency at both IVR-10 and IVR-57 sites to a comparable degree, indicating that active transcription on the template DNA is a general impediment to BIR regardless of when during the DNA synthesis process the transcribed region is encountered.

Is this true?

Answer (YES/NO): NO